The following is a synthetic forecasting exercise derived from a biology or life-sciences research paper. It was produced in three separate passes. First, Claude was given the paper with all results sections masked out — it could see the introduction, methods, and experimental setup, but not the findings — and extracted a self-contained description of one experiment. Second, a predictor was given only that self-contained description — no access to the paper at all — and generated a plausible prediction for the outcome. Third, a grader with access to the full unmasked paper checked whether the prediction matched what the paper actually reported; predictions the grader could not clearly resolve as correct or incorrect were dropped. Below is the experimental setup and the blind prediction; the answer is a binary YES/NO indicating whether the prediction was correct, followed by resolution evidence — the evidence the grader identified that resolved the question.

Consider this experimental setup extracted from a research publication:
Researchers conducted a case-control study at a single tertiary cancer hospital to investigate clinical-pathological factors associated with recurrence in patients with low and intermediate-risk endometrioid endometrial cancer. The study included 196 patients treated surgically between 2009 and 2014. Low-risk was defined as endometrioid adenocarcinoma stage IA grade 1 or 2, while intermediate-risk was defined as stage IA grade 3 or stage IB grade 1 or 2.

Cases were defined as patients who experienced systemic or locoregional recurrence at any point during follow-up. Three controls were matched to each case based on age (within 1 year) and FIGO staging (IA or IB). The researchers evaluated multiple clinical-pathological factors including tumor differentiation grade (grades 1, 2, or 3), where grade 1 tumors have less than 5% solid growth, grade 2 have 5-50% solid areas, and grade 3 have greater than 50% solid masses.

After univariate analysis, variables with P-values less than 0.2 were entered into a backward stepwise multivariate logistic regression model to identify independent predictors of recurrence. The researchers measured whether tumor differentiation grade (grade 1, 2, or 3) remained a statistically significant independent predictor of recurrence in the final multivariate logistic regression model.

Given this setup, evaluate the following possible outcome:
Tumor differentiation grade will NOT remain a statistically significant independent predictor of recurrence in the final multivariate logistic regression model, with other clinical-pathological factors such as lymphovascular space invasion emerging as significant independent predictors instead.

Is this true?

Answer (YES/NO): NO